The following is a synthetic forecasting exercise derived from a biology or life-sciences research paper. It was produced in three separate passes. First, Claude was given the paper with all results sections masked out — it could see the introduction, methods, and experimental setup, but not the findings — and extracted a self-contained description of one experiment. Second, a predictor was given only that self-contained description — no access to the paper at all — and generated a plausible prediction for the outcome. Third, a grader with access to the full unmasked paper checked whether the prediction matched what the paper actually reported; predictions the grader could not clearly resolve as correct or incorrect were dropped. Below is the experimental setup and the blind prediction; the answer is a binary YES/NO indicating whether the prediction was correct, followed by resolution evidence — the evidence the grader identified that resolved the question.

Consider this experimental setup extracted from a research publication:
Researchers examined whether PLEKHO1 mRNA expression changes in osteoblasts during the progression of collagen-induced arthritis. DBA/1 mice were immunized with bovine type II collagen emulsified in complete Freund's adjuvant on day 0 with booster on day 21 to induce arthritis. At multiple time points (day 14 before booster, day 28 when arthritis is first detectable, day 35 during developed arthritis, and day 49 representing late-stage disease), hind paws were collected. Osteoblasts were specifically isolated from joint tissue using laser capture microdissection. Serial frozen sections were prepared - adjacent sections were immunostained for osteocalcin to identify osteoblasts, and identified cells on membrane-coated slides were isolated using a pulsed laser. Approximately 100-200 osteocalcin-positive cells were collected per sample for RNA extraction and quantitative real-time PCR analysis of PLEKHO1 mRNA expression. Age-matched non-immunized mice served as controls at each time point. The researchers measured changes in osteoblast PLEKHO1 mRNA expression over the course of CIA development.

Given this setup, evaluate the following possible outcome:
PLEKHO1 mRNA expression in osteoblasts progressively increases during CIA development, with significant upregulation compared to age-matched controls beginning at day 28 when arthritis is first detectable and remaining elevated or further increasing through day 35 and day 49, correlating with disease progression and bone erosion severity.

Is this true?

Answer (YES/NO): NO